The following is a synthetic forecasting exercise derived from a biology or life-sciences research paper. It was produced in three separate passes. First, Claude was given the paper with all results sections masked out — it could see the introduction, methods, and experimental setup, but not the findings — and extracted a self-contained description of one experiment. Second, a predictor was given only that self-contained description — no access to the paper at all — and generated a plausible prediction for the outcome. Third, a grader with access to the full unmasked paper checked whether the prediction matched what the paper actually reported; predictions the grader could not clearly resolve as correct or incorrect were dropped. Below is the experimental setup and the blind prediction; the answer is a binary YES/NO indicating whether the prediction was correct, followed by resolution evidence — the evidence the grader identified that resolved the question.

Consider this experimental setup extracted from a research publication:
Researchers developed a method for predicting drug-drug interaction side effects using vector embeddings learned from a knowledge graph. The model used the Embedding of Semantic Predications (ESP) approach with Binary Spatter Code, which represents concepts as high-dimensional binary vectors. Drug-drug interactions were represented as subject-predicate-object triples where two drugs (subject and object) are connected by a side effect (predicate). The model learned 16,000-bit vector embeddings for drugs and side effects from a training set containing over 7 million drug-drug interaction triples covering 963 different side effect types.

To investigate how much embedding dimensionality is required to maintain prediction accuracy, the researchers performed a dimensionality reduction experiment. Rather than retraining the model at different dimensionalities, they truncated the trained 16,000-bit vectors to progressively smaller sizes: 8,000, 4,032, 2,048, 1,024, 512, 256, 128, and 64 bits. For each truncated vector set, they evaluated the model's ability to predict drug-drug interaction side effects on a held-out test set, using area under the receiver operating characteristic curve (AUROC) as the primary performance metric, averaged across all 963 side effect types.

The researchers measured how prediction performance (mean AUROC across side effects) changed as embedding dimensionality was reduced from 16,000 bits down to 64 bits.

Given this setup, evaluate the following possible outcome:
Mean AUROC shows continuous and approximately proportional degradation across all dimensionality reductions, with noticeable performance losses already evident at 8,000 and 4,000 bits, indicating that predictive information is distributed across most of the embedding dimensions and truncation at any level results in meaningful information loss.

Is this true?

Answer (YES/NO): NO